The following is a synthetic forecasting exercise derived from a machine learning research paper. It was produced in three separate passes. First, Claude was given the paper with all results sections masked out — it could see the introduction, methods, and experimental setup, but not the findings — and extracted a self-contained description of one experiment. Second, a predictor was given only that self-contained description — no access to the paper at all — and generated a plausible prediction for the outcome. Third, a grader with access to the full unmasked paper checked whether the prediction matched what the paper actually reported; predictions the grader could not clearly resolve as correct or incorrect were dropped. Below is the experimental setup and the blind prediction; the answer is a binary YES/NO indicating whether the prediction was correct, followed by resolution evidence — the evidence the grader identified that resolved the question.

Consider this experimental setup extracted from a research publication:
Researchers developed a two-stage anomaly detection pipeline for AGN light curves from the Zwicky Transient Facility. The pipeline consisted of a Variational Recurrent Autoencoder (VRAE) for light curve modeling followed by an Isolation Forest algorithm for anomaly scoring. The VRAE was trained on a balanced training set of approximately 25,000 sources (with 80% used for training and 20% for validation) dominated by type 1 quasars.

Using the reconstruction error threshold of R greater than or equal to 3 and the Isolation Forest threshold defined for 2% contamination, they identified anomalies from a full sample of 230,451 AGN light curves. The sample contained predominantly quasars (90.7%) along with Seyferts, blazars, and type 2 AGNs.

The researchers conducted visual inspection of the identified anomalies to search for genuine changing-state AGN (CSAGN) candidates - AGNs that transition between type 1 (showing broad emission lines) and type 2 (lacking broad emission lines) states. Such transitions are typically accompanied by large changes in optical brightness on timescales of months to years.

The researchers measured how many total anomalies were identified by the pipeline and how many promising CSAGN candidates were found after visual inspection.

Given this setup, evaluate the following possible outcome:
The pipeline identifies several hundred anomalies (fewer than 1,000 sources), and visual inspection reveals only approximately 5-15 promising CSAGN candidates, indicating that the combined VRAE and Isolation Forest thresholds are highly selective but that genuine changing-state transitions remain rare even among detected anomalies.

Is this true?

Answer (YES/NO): NO